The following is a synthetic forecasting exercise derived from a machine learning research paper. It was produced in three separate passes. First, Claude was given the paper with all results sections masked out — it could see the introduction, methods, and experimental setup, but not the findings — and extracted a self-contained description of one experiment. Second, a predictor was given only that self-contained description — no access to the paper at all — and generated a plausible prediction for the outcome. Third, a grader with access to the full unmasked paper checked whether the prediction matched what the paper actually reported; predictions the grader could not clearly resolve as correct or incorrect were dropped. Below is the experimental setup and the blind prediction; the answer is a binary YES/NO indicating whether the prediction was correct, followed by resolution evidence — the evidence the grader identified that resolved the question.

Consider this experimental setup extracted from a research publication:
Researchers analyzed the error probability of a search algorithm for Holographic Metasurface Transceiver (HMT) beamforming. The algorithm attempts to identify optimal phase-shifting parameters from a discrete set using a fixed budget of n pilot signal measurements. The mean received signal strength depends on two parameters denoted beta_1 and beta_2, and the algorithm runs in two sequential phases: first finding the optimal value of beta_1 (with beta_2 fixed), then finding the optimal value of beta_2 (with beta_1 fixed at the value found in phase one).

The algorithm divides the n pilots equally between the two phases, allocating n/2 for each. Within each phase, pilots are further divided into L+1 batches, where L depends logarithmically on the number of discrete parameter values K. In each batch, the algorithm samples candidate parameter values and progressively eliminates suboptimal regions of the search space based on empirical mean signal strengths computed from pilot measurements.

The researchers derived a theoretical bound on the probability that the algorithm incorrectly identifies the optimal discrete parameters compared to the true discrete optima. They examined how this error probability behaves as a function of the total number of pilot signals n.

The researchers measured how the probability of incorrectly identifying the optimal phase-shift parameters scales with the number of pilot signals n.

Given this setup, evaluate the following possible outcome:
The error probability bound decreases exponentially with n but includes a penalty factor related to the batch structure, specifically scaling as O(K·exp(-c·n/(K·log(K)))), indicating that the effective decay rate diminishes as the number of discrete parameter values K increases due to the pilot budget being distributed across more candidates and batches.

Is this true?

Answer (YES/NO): NO